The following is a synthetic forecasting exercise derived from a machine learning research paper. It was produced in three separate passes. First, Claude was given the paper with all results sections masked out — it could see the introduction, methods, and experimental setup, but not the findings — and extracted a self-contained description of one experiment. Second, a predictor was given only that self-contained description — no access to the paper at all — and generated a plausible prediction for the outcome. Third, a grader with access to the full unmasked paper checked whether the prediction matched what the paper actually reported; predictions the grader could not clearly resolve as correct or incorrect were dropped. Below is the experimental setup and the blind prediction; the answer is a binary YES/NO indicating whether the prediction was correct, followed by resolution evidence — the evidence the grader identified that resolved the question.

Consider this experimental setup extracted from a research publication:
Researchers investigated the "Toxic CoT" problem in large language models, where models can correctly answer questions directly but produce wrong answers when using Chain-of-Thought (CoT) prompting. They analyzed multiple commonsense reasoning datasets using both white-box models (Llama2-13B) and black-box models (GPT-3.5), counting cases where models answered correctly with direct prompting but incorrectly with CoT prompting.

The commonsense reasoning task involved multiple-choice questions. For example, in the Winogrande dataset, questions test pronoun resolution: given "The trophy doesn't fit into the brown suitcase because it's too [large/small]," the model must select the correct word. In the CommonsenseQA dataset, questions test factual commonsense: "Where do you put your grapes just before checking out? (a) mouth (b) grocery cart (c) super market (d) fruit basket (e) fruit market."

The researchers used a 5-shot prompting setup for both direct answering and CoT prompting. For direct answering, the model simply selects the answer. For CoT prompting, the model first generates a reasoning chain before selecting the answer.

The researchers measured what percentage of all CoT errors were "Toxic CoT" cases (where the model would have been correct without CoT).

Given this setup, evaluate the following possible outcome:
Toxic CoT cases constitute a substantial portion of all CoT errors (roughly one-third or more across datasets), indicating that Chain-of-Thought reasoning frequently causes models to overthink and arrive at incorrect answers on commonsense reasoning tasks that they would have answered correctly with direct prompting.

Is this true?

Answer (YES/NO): YES